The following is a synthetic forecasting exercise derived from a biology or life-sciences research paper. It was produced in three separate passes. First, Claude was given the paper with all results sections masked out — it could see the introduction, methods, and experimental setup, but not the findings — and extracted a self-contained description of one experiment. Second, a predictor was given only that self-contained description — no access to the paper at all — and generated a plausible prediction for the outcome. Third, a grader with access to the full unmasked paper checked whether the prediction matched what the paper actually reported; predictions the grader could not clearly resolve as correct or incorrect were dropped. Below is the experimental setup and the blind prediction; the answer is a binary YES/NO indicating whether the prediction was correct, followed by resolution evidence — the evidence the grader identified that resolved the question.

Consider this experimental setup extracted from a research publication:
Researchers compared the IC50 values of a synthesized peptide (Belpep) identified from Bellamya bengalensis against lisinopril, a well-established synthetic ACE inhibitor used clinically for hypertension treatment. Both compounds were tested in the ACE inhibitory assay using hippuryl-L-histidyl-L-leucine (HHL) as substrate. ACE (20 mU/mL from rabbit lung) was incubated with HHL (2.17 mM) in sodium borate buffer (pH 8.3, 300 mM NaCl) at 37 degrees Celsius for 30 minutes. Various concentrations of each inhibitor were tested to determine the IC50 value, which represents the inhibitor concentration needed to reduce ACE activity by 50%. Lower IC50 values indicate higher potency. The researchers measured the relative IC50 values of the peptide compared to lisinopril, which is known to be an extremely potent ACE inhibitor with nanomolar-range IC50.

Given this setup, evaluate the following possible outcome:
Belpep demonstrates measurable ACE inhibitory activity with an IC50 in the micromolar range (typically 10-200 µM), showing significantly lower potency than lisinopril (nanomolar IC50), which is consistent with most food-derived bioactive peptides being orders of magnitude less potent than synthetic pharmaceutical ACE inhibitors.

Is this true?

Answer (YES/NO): NO